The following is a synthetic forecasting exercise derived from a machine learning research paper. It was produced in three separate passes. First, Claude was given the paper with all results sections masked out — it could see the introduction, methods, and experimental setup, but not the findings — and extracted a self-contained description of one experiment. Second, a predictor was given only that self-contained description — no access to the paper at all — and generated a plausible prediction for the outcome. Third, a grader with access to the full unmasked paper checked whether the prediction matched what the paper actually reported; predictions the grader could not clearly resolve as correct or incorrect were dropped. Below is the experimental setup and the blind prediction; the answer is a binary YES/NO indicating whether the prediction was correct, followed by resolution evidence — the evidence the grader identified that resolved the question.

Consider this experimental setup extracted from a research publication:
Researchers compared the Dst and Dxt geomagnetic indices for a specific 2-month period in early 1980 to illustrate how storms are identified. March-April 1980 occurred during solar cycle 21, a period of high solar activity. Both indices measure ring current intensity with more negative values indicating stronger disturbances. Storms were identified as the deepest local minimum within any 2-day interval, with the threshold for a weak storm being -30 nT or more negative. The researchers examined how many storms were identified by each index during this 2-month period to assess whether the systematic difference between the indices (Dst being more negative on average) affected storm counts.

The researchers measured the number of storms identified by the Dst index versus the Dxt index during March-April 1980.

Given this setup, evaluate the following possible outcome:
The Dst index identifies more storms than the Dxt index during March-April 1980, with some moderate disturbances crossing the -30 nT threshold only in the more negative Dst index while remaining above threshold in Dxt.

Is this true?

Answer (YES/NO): YES